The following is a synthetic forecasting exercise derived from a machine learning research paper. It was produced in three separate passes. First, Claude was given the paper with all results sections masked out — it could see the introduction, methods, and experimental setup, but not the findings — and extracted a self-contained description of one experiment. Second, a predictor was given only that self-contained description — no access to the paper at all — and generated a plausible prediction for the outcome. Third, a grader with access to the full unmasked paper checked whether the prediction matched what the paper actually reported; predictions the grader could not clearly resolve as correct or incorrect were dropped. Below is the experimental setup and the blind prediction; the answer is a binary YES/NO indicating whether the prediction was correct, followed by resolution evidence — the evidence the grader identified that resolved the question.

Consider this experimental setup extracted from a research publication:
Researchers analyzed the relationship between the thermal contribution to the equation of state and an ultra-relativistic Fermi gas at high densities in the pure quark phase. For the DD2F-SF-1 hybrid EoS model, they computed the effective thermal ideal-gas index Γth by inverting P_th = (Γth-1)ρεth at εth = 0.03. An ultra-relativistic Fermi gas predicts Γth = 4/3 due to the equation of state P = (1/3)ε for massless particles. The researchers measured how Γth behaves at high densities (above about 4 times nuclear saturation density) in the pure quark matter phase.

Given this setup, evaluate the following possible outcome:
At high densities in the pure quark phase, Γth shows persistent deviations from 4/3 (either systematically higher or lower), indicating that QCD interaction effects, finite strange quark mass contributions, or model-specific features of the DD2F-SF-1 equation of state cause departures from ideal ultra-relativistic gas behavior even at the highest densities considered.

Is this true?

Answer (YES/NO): NO